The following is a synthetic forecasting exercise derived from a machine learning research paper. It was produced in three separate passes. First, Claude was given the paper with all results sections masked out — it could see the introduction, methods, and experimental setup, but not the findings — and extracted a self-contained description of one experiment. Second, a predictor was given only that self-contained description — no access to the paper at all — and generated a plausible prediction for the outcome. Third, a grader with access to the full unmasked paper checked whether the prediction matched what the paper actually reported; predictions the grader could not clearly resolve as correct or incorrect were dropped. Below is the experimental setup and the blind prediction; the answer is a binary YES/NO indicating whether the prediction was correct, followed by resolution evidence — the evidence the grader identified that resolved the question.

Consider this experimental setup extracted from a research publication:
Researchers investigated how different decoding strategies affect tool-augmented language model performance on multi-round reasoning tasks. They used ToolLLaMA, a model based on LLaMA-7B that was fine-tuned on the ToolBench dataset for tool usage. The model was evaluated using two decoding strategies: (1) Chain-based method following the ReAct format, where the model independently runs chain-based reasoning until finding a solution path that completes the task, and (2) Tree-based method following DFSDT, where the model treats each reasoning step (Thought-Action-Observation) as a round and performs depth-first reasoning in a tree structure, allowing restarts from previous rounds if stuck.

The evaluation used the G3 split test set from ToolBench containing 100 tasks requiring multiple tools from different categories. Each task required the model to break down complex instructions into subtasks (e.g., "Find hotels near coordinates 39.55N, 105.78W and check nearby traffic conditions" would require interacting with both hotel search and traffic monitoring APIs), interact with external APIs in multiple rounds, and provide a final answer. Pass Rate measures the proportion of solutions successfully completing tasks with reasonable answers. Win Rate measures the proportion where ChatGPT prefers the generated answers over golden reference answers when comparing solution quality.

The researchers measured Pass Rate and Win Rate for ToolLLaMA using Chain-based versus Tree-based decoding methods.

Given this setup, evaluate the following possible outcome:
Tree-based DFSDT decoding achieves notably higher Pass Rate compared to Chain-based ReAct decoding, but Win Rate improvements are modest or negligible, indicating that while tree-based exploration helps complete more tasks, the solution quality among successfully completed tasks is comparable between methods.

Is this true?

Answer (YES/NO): NO